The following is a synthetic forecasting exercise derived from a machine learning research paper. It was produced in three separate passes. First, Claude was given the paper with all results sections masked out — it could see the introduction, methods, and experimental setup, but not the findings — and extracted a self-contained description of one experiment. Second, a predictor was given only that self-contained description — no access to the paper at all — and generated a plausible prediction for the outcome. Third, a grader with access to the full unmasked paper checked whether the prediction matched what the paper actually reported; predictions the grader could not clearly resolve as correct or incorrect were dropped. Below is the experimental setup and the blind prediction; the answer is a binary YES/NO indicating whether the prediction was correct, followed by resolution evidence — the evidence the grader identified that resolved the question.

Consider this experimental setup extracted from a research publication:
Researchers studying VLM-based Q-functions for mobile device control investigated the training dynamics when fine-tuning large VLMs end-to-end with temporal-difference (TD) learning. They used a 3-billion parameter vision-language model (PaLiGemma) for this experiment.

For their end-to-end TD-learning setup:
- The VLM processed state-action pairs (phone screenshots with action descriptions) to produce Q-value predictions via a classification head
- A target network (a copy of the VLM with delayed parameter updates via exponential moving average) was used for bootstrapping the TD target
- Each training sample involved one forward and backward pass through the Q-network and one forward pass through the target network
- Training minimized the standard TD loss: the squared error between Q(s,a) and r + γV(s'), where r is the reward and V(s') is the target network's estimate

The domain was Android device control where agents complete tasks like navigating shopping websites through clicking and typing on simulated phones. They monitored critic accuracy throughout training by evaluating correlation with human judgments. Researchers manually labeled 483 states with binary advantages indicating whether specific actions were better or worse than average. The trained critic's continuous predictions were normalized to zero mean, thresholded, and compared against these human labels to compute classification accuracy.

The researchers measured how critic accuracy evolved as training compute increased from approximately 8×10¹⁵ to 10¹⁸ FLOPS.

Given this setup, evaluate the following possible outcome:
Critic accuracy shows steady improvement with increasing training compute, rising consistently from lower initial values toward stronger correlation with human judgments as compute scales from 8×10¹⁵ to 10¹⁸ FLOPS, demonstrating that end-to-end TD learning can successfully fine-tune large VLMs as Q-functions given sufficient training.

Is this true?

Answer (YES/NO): NO